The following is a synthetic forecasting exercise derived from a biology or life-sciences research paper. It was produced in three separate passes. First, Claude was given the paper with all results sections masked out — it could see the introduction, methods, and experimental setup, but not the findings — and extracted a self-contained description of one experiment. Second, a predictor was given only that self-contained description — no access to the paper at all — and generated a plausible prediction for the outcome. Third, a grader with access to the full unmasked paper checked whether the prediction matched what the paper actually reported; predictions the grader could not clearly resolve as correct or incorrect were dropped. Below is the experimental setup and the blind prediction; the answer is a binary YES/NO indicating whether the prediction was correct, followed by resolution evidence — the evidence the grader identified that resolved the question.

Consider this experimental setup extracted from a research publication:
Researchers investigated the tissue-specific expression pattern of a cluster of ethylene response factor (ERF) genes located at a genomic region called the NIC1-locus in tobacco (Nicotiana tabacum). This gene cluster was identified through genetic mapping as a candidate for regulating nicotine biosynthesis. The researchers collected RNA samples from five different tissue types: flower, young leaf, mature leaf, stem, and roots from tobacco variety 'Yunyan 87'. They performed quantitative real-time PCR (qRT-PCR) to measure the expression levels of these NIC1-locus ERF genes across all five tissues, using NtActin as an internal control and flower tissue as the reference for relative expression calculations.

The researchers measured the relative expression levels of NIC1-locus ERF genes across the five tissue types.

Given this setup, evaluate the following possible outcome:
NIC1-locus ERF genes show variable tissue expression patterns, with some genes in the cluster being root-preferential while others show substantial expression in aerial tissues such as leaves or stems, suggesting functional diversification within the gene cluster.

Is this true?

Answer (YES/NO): NO